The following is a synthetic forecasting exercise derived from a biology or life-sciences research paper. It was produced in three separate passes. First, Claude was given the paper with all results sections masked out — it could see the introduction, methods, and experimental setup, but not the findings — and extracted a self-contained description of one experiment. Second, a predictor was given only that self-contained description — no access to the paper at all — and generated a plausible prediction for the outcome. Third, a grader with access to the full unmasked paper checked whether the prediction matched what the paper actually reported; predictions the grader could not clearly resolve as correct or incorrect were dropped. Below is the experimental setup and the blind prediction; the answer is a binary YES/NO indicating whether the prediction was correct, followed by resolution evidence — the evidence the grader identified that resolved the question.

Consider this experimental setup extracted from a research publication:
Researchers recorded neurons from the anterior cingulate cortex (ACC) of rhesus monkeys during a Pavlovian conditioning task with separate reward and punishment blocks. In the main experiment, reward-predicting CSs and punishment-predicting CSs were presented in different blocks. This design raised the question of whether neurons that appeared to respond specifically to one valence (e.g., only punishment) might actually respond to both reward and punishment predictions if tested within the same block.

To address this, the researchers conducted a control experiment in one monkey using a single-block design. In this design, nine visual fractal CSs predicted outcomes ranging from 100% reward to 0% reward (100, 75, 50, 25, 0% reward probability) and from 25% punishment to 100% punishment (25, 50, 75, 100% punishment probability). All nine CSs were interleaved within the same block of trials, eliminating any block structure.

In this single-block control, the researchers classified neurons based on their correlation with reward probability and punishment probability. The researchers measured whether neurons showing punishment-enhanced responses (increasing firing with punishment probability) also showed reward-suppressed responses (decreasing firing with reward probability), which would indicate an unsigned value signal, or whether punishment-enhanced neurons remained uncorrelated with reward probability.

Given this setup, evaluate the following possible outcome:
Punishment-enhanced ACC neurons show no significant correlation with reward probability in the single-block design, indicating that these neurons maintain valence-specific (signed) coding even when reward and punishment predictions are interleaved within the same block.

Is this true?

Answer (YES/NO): YES